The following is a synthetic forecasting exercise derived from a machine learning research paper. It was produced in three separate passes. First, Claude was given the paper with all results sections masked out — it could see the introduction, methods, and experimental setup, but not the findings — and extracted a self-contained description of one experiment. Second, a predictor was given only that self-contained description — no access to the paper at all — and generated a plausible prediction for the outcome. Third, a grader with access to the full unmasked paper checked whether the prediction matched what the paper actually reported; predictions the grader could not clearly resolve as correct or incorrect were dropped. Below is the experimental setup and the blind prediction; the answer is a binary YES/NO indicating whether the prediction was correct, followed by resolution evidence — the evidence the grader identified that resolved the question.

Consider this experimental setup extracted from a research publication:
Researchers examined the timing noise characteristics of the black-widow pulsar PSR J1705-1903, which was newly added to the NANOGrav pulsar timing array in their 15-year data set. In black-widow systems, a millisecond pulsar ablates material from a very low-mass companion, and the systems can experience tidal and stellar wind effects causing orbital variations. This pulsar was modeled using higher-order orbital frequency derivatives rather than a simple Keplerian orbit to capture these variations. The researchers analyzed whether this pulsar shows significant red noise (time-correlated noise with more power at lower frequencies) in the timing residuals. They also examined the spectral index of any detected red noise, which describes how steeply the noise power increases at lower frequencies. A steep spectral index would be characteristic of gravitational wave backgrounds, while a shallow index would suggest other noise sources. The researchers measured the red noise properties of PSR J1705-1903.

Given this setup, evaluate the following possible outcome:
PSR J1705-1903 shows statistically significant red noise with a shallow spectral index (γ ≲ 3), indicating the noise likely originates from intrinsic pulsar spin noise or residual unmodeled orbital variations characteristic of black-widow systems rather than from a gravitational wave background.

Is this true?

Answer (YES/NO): NO